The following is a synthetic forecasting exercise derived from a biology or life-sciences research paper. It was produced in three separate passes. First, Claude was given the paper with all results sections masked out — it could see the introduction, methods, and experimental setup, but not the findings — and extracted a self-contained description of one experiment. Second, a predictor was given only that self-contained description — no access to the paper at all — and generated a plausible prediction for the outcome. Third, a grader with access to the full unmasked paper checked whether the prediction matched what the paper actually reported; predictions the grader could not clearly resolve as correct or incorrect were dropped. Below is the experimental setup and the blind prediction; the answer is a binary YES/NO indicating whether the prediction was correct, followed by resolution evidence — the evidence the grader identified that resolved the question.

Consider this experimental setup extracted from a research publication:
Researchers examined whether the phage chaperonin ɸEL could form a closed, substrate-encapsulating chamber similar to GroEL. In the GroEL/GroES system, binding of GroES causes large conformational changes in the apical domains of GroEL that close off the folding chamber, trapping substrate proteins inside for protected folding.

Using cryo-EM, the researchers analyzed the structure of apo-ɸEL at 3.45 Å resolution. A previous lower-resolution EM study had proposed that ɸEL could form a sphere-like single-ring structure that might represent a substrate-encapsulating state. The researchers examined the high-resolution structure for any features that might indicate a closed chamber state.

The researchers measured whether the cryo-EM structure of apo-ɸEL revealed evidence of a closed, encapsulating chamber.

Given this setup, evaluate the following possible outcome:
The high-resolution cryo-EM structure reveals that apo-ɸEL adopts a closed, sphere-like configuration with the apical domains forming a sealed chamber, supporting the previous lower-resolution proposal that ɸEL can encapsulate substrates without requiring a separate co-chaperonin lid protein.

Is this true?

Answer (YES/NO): NO